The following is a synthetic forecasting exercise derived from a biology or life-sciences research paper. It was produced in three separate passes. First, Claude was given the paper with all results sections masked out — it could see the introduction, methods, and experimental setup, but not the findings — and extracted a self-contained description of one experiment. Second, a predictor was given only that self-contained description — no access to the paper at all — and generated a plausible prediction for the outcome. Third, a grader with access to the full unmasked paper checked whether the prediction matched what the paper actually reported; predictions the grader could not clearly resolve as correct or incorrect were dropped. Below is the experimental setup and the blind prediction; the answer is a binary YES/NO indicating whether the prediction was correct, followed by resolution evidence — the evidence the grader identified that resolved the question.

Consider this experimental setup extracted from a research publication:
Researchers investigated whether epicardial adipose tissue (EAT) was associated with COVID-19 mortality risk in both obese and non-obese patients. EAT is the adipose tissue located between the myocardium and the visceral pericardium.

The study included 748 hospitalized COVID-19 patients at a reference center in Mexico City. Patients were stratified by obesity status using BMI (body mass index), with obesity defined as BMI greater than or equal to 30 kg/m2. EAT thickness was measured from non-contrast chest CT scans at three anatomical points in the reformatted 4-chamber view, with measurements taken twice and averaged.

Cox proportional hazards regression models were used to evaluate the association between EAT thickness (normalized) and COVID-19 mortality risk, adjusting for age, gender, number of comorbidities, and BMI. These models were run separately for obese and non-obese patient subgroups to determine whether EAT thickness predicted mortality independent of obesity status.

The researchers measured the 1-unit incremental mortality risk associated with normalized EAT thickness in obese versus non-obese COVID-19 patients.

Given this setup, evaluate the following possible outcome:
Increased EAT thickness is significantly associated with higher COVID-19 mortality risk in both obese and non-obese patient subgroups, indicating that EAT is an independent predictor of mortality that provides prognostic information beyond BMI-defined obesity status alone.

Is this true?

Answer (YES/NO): YES